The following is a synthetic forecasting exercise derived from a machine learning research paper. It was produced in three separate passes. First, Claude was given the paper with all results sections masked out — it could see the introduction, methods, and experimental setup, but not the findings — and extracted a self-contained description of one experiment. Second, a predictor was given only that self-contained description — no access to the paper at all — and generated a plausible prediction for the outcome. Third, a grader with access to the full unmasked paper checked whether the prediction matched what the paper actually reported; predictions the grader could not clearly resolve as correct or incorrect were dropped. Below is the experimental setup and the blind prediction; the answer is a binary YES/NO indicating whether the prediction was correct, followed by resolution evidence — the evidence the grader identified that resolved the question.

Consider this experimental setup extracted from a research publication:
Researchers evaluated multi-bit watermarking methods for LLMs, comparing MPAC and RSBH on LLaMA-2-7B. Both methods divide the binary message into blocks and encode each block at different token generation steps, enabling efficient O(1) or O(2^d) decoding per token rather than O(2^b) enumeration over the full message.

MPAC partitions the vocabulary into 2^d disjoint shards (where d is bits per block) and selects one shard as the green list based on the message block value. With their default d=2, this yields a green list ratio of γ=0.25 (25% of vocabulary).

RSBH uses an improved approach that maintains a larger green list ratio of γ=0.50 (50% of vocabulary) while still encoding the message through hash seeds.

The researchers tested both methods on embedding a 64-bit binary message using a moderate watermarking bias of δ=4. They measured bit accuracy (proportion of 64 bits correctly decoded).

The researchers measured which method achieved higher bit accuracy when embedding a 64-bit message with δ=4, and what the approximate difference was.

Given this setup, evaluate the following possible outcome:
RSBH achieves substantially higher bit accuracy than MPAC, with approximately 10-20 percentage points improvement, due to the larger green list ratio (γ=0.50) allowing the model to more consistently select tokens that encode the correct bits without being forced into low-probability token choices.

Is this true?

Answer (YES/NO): NO